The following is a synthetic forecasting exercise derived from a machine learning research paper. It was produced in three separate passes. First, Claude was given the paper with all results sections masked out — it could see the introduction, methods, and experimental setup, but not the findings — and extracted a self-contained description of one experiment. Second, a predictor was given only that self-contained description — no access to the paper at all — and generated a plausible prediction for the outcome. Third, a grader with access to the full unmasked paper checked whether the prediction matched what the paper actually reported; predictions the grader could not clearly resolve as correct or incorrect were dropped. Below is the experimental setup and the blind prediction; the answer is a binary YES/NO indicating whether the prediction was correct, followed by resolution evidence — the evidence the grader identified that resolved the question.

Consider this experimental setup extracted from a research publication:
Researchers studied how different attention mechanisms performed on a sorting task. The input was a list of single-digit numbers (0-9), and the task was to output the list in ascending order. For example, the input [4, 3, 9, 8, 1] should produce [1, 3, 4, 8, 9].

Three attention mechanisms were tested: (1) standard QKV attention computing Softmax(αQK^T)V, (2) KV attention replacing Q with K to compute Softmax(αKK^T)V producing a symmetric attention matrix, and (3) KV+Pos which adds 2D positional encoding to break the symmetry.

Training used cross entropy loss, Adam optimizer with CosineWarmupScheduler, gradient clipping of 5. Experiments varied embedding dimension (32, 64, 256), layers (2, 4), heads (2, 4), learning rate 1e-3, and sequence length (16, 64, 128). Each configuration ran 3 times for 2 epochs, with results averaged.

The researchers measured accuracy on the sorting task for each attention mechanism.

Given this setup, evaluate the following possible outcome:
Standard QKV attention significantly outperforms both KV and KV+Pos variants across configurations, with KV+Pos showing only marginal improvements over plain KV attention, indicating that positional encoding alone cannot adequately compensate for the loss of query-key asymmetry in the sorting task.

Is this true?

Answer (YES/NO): NO